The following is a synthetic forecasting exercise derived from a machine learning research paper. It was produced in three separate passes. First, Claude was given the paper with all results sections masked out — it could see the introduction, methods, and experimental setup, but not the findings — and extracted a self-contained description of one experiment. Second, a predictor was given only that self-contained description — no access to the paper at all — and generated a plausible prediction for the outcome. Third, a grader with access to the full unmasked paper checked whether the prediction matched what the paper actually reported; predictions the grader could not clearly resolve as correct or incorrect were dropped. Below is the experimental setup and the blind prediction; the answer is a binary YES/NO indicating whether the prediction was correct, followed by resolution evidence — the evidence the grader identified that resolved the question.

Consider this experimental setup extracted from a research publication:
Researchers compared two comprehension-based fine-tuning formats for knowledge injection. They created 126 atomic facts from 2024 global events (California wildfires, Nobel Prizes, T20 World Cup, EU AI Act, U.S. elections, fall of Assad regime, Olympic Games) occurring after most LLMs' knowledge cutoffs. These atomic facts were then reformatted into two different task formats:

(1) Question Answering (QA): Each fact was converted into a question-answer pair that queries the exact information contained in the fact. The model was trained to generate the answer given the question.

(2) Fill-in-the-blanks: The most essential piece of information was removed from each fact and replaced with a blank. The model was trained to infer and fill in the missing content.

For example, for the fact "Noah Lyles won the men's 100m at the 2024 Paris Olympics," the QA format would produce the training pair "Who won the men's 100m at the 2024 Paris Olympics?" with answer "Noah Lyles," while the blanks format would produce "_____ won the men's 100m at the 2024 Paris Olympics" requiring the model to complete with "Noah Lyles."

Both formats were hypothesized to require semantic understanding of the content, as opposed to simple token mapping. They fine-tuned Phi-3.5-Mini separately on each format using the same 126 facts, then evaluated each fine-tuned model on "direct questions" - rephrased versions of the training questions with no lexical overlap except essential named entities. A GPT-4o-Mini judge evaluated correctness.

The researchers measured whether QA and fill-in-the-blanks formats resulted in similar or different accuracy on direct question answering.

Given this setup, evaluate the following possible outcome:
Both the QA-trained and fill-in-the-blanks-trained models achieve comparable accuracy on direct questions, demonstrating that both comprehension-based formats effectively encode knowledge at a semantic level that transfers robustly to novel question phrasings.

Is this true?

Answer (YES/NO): NO